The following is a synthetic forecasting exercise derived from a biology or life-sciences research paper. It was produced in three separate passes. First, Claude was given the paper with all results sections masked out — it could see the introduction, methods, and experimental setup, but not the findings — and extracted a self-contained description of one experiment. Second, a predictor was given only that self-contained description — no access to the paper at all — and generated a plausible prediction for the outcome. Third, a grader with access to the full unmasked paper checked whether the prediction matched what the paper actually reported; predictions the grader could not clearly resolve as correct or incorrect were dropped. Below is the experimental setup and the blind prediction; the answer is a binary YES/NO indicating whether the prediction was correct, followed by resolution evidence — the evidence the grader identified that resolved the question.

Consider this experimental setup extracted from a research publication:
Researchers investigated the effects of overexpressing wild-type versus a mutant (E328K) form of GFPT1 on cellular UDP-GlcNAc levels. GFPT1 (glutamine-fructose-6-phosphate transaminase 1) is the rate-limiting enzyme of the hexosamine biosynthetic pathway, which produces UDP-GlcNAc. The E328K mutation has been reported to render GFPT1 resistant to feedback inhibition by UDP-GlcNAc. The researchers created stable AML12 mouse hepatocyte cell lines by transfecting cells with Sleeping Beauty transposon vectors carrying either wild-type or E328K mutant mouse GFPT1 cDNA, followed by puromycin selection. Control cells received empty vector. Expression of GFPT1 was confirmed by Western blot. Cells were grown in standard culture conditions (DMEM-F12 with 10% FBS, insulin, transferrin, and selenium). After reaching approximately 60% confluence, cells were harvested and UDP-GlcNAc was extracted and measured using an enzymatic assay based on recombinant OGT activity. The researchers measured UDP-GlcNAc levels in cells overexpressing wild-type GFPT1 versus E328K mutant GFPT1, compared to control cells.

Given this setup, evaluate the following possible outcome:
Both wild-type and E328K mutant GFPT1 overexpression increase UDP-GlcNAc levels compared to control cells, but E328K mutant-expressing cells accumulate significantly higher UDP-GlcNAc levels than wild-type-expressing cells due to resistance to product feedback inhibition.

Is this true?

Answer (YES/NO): YES